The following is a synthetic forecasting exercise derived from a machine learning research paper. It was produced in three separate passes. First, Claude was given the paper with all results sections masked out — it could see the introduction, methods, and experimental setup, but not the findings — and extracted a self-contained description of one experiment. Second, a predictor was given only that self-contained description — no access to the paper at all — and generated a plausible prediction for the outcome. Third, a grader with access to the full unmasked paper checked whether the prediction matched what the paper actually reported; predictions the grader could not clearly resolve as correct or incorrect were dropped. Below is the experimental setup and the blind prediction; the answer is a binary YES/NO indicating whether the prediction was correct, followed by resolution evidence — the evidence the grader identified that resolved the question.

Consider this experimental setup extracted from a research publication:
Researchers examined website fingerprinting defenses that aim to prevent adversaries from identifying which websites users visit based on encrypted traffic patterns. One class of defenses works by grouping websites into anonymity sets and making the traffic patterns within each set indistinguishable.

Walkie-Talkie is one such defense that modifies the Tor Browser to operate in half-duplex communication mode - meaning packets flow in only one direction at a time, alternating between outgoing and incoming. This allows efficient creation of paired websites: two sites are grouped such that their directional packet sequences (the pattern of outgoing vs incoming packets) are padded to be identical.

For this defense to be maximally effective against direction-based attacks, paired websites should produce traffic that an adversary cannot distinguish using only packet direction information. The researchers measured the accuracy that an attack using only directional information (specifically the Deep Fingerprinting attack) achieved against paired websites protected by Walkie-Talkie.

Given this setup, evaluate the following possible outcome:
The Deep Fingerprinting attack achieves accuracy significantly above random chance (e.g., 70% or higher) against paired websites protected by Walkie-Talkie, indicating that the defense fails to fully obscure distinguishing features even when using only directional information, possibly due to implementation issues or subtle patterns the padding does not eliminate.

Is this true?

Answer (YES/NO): NO